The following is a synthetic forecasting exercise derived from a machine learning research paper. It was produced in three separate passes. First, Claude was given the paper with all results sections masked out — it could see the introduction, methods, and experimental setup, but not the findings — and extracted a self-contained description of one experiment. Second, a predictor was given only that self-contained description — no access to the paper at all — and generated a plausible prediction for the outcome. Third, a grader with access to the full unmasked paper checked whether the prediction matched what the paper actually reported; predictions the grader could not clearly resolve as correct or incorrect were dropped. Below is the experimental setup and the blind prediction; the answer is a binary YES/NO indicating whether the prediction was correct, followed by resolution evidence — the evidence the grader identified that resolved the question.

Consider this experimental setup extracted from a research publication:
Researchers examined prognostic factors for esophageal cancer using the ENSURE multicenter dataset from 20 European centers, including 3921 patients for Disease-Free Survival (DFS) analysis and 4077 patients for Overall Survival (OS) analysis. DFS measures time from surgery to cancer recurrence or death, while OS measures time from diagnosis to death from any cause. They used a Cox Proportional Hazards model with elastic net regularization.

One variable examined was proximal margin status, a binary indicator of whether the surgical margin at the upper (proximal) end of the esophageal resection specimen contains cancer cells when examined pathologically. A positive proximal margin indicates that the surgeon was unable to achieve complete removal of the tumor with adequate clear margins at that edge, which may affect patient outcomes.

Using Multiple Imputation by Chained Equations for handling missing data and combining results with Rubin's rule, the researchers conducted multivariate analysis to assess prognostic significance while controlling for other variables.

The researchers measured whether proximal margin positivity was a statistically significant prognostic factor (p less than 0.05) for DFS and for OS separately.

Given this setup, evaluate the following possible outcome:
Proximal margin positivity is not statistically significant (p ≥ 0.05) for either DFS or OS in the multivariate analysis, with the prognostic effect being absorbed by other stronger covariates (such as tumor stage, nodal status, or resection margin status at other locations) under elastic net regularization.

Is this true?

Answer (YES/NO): NO